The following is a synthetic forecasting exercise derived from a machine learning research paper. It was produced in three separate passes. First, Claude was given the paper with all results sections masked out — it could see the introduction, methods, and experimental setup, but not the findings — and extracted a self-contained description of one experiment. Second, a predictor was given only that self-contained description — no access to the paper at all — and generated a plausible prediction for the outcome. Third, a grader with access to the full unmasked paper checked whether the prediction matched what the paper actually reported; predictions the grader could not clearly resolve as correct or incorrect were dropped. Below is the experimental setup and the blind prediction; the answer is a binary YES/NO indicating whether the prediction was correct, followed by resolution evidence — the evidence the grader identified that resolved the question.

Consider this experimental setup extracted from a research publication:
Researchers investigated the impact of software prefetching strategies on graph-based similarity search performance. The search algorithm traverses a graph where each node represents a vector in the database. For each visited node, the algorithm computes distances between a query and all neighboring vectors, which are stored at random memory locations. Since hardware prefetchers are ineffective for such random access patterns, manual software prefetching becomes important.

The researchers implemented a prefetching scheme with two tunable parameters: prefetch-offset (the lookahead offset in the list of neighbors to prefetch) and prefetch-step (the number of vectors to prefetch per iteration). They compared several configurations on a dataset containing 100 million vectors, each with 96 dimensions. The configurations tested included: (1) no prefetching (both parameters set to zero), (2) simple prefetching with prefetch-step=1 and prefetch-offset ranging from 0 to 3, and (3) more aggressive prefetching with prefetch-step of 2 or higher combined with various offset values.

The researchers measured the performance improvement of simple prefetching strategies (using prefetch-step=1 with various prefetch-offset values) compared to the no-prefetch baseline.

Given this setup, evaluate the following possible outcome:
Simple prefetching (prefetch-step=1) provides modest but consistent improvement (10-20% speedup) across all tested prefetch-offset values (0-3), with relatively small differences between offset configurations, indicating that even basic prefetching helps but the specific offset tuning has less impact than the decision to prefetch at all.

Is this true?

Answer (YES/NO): NO